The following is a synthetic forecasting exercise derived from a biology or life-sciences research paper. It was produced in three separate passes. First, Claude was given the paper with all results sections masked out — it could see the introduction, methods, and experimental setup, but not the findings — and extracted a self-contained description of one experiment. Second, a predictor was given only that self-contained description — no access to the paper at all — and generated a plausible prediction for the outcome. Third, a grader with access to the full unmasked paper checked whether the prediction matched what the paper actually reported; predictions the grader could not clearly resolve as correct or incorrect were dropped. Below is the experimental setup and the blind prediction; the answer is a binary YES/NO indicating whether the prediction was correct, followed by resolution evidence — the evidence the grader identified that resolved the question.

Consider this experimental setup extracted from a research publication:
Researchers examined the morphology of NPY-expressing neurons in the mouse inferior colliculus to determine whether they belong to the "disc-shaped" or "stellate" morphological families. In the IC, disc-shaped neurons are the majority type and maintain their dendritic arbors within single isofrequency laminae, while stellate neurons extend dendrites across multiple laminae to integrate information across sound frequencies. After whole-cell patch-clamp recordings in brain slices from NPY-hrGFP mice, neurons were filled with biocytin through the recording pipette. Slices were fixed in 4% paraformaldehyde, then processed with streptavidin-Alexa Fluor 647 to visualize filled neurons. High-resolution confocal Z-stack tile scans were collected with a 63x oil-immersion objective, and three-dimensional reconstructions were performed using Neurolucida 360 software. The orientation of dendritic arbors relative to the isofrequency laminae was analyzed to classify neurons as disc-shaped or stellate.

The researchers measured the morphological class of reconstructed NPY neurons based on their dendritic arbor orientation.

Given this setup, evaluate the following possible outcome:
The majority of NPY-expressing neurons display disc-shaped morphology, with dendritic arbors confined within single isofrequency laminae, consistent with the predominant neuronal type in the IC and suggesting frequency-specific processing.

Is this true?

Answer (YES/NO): NO